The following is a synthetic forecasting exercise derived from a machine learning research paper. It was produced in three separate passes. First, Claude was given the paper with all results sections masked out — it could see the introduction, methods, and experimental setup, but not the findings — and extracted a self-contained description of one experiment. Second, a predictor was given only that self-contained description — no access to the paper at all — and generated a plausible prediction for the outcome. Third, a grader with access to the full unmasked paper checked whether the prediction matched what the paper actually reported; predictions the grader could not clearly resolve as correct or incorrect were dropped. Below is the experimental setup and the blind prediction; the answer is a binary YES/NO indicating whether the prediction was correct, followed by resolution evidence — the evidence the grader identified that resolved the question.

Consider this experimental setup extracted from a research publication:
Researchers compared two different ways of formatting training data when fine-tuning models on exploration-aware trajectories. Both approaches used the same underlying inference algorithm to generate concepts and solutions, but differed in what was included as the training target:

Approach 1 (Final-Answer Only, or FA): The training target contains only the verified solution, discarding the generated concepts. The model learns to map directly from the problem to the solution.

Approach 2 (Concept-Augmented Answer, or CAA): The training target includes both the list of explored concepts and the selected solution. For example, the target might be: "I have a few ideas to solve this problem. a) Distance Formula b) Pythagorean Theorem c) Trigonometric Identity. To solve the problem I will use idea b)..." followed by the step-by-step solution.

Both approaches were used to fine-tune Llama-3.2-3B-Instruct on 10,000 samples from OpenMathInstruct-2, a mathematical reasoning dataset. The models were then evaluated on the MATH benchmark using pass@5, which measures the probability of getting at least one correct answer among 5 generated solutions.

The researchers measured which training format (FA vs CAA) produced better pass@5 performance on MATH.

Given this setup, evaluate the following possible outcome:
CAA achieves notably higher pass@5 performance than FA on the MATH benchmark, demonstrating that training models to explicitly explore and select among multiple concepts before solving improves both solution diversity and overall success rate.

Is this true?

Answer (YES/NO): YES